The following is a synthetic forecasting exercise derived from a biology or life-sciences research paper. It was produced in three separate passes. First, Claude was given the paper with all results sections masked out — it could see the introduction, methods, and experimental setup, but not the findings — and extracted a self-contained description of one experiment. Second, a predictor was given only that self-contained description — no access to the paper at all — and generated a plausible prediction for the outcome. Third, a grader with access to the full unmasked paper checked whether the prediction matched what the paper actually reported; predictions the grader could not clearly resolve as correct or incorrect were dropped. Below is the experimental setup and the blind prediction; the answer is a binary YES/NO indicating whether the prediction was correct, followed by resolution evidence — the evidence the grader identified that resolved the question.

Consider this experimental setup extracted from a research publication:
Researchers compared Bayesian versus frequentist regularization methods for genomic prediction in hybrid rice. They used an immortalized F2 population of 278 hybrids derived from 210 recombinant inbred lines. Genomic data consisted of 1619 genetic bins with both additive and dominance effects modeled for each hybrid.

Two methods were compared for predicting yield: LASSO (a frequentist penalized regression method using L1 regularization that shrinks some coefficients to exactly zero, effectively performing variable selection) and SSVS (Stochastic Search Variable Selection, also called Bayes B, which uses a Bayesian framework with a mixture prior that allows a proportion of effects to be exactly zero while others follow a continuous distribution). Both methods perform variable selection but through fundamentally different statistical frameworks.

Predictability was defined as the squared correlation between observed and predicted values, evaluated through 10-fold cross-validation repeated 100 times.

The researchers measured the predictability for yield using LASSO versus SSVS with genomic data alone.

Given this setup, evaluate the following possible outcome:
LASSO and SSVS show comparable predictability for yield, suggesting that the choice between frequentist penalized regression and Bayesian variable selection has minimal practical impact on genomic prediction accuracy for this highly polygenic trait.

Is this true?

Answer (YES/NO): NO